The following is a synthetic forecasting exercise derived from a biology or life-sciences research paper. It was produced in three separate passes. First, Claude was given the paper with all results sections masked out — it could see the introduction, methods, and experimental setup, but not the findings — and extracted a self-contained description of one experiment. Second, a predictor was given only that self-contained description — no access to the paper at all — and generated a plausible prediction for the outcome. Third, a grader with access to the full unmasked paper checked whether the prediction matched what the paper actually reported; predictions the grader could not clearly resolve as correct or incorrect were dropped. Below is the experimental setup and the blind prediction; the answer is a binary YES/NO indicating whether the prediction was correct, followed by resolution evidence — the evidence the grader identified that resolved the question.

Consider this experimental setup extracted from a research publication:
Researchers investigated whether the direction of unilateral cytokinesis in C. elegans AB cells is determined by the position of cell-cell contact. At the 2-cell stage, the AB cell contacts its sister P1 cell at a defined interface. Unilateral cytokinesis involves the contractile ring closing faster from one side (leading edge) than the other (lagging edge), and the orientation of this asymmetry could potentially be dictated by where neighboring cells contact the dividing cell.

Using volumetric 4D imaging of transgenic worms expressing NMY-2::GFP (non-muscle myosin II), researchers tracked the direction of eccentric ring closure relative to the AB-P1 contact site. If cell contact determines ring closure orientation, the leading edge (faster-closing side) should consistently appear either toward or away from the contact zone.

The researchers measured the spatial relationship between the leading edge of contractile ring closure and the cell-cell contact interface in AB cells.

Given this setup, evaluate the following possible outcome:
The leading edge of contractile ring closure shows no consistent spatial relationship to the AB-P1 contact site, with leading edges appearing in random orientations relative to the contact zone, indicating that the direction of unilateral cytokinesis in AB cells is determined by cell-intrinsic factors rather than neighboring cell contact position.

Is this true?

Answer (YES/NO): NO